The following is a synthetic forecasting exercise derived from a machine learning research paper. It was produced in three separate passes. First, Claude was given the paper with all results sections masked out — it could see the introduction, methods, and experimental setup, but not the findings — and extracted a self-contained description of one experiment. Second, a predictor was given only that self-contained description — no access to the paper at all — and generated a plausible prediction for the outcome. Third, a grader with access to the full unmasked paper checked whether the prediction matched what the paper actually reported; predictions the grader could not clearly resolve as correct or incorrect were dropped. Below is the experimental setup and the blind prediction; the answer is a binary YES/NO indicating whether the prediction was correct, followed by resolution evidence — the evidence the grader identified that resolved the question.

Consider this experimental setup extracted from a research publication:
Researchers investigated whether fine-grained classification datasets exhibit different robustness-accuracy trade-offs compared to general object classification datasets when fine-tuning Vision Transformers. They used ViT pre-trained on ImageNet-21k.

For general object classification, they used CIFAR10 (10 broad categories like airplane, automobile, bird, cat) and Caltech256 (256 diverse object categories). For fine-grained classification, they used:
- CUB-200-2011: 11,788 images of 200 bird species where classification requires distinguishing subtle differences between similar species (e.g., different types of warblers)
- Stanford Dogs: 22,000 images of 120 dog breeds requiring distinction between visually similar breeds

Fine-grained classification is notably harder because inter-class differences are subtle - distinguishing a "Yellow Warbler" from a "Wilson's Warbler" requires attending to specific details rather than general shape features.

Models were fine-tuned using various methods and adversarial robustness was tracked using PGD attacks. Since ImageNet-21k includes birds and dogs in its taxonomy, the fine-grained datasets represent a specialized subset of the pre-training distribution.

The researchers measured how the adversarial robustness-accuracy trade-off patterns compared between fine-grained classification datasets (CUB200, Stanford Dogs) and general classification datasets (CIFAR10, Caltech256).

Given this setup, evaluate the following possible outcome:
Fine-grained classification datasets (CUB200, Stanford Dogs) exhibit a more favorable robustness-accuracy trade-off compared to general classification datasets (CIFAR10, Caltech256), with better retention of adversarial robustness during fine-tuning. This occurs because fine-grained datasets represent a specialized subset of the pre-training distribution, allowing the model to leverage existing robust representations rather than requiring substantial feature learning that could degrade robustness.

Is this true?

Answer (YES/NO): NO